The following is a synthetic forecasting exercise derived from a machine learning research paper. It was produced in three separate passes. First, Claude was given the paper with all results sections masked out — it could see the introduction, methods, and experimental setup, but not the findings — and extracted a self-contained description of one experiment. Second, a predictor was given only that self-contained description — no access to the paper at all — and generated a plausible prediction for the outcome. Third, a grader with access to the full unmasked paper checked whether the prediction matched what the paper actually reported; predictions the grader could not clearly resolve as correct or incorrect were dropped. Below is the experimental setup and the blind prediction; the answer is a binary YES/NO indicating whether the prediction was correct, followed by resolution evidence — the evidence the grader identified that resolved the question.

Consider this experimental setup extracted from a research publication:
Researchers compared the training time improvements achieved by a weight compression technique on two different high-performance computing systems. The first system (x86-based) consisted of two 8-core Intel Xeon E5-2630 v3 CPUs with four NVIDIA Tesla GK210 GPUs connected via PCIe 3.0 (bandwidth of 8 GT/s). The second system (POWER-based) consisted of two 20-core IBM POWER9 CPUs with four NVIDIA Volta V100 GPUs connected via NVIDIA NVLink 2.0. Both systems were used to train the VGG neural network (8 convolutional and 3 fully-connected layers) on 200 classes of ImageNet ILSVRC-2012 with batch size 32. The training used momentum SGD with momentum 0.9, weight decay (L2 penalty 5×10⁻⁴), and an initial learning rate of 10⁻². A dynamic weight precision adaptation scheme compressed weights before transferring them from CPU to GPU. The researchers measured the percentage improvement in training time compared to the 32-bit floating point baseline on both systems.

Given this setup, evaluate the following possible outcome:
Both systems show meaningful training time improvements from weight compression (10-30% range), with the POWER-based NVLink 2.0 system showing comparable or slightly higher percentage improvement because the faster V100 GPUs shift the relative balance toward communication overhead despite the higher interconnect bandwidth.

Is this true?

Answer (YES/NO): NO